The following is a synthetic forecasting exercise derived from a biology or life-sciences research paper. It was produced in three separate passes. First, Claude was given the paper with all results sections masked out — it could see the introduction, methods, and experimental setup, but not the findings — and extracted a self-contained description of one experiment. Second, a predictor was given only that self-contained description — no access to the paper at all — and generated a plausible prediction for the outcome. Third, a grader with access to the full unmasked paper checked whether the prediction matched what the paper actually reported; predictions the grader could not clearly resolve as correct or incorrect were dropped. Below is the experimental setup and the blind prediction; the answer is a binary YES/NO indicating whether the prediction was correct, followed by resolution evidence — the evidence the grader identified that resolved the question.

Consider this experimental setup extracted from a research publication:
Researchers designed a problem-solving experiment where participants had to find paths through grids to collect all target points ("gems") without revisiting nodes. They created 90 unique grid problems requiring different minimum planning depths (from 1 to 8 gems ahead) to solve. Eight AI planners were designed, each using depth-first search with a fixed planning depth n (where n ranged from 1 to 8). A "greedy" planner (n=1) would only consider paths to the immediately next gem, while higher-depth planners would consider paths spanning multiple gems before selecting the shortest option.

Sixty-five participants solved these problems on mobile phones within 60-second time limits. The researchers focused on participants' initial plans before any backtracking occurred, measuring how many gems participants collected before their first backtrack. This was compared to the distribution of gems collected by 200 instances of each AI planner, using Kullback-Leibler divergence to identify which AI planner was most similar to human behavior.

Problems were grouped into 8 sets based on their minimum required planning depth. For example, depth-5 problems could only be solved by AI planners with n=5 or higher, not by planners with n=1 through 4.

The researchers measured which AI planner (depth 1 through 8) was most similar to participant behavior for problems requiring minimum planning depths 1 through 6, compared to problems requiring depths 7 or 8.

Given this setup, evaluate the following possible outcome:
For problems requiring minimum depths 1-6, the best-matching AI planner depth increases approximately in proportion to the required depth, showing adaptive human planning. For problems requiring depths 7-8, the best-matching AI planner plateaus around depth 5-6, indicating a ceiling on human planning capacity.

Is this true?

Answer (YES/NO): NO